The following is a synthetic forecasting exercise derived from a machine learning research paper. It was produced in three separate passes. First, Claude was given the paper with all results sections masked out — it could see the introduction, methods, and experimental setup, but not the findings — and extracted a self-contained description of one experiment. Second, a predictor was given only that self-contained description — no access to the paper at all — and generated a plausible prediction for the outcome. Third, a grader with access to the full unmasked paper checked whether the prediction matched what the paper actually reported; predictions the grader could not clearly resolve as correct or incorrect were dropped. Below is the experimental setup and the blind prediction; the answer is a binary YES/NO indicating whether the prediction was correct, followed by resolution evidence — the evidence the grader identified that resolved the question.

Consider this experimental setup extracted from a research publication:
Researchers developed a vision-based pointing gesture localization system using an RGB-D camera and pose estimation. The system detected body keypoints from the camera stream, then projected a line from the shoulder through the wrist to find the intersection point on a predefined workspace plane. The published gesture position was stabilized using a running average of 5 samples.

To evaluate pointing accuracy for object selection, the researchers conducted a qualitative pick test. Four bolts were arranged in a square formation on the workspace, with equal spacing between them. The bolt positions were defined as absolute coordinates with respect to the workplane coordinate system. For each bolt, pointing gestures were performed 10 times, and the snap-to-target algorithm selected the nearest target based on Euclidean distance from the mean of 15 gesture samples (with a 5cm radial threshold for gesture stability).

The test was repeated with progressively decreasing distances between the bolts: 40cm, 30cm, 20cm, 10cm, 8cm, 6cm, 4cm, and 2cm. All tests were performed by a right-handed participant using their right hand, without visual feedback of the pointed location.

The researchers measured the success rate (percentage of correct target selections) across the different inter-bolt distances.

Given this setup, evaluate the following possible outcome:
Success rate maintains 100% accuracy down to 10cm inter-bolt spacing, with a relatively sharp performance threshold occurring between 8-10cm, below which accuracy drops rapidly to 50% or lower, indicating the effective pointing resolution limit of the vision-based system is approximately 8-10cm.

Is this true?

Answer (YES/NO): NO